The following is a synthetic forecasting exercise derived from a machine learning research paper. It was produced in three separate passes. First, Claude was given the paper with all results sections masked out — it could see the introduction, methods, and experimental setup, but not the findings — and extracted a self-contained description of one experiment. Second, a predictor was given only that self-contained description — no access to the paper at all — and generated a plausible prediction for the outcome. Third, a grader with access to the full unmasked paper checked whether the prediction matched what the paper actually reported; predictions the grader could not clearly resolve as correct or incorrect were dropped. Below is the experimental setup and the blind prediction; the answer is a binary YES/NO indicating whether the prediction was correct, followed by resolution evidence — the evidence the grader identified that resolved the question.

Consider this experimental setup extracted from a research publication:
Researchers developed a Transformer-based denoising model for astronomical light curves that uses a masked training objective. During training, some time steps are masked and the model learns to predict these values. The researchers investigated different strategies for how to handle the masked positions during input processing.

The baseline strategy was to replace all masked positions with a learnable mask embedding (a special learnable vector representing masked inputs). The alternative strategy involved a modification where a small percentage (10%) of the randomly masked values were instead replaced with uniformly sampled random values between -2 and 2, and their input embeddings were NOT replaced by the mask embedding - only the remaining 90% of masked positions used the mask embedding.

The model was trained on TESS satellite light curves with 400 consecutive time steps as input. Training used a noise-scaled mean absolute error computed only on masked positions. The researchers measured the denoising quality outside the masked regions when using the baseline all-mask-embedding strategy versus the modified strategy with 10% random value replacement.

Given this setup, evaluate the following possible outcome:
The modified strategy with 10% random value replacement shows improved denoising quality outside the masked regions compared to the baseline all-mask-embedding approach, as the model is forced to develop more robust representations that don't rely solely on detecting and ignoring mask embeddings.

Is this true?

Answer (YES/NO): YES